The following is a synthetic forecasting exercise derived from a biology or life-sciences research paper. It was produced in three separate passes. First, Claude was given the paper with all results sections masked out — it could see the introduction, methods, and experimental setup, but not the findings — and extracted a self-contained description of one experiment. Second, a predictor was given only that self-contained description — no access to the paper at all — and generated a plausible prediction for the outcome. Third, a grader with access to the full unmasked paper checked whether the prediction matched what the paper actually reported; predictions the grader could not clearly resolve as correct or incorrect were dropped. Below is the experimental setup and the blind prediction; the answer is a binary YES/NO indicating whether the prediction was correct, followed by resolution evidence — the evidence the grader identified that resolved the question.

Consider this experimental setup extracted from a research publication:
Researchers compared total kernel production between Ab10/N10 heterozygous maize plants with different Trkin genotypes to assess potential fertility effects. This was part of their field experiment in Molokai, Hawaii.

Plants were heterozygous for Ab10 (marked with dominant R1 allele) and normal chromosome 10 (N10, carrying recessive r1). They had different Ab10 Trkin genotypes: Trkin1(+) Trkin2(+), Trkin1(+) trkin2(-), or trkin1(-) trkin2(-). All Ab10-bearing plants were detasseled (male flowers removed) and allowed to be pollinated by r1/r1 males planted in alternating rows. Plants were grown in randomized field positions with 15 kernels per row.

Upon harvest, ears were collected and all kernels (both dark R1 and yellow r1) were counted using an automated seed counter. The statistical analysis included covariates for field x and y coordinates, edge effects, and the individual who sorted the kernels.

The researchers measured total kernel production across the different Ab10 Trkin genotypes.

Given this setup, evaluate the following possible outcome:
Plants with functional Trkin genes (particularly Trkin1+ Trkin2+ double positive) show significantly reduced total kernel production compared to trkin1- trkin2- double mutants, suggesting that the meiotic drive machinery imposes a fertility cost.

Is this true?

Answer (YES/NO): NO